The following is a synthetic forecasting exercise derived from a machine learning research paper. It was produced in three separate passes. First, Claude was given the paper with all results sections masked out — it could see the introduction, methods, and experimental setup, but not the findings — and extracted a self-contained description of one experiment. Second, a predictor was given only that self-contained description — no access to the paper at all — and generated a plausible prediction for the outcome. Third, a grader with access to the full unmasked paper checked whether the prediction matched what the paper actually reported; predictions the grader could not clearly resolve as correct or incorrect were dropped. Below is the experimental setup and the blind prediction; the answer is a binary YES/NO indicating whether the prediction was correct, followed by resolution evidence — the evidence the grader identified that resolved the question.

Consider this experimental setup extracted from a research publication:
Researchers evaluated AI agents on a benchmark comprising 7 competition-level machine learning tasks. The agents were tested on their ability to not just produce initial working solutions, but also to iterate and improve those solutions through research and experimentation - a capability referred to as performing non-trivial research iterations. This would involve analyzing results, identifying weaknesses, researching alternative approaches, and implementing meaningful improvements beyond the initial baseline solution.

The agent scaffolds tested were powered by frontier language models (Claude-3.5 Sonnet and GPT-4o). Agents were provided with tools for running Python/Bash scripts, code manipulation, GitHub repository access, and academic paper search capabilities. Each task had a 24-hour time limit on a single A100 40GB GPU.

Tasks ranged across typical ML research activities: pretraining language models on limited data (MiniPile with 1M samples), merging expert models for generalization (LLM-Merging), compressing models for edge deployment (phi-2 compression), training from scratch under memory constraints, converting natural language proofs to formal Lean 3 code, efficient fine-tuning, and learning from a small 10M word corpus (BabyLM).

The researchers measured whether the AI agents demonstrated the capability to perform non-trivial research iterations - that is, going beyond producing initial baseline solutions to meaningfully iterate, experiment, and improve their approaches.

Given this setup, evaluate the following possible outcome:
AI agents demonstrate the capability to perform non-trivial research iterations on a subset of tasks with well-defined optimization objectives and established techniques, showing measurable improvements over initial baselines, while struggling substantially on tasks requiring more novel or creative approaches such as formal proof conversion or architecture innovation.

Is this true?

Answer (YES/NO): NO